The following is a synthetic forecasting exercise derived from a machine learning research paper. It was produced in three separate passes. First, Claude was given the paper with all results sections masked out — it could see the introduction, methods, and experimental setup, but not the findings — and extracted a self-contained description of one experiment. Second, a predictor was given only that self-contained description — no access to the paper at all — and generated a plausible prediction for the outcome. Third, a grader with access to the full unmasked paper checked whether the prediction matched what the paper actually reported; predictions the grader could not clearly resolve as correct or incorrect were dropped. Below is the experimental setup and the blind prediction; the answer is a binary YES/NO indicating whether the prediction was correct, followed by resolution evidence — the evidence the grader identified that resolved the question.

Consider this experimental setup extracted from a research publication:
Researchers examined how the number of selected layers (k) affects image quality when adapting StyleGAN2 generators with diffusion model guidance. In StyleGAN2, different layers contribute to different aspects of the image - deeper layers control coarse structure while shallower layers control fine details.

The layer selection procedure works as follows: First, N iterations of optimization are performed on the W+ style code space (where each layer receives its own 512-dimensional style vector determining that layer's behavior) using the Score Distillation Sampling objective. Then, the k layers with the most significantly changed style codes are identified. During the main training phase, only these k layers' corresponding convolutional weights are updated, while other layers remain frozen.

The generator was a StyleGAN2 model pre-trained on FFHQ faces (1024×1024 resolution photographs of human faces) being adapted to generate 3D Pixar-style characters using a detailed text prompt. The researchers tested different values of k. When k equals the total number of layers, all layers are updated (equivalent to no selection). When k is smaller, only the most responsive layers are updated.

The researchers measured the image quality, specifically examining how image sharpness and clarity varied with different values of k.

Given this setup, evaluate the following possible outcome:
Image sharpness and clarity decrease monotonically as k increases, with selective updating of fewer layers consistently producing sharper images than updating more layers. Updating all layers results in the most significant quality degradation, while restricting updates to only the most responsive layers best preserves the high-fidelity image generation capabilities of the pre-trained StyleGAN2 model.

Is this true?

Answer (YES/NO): YES